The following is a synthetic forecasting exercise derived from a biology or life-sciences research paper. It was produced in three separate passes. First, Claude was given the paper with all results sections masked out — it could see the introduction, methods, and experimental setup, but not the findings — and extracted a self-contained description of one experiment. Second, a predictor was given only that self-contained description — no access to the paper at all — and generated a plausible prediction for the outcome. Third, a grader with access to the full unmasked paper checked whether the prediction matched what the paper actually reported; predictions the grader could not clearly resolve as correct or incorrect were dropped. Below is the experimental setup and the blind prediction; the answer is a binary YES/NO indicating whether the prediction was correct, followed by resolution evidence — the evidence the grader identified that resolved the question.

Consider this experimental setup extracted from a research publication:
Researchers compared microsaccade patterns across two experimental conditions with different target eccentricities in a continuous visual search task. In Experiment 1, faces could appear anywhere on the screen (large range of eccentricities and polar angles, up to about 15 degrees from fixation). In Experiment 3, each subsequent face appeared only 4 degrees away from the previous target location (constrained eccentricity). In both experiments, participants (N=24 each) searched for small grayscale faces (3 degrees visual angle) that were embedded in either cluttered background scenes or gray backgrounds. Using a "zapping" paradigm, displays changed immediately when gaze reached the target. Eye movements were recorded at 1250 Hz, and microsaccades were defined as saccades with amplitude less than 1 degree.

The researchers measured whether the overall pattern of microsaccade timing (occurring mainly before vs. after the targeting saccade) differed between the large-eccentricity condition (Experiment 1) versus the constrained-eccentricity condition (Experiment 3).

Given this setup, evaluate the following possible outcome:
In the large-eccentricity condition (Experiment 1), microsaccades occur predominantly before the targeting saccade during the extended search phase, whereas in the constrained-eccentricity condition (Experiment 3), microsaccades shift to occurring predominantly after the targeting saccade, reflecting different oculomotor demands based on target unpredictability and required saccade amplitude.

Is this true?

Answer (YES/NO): NO